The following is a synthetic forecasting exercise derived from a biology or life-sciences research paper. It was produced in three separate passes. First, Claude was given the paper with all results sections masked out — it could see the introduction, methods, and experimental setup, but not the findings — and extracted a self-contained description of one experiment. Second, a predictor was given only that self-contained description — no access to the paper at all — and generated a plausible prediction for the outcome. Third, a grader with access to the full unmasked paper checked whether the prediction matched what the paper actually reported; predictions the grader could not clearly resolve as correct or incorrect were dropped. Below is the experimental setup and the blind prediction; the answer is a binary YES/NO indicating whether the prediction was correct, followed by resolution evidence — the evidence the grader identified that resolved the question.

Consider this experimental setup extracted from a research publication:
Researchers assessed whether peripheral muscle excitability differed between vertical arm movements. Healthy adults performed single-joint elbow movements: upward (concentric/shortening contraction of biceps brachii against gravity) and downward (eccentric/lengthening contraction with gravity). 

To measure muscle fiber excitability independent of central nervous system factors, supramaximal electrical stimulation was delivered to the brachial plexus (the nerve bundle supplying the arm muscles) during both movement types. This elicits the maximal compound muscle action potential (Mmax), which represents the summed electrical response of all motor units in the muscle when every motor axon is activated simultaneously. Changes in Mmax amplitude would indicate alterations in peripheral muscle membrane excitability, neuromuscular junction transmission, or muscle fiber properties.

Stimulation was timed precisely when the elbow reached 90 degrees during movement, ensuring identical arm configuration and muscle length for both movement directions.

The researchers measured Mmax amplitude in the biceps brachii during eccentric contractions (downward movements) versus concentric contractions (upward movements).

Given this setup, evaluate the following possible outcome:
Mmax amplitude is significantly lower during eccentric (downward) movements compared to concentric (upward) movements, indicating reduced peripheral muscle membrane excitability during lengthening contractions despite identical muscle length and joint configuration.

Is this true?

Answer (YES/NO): NO